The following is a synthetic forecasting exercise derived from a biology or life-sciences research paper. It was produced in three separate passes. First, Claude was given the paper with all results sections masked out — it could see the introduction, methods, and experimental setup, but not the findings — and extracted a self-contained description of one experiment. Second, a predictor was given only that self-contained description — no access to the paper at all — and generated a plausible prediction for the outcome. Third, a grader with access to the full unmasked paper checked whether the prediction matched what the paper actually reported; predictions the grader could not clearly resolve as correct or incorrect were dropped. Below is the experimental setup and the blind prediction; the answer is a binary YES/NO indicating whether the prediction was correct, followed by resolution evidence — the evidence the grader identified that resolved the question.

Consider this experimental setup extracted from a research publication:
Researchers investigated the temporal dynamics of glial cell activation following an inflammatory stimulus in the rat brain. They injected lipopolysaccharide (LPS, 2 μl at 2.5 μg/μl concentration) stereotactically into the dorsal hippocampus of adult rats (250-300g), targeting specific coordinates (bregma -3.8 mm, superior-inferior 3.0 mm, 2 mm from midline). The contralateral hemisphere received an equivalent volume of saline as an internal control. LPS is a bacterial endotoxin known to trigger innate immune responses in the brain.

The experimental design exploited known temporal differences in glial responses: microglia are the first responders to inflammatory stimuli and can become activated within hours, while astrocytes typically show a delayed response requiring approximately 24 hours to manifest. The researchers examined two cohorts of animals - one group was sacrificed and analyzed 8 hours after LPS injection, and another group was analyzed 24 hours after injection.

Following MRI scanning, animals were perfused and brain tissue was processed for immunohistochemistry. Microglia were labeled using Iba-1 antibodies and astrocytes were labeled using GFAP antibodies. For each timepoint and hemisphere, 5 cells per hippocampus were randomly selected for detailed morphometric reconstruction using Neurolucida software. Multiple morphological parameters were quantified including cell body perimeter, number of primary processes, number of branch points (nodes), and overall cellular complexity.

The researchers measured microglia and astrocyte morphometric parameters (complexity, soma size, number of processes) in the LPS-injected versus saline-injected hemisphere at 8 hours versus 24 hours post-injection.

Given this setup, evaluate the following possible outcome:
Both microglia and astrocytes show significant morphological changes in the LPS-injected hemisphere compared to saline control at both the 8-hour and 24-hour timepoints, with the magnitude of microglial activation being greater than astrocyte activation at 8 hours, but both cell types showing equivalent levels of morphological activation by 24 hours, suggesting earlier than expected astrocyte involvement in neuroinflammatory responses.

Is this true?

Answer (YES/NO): NO